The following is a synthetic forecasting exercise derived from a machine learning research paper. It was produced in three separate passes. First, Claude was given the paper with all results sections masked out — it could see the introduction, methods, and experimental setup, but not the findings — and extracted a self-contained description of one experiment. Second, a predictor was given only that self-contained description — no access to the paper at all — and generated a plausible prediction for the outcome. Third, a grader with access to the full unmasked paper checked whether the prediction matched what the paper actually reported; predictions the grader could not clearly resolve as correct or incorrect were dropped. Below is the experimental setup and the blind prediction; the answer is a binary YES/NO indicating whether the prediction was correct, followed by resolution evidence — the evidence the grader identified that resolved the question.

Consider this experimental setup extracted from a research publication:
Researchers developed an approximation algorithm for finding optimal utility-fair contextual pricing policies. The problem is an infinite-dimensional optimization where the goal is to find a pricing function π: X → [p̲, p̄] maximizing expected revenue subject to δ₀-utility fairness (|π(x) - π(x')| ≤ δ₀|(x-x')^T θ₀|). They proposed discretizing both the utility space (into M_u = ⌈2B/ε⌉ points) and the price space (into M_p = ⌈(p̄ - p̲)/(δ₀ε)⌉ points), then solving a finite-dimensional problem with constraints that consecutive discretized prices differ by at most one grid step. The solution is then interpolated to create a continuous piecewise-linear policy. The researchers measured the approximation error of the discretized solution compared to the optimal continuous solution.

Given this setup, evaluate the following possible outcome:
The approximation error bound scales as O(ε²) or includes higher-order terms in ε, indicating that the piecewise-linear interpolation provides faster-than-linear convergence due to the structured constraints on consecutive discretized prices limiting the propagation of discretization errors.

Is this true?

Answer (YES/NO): NO